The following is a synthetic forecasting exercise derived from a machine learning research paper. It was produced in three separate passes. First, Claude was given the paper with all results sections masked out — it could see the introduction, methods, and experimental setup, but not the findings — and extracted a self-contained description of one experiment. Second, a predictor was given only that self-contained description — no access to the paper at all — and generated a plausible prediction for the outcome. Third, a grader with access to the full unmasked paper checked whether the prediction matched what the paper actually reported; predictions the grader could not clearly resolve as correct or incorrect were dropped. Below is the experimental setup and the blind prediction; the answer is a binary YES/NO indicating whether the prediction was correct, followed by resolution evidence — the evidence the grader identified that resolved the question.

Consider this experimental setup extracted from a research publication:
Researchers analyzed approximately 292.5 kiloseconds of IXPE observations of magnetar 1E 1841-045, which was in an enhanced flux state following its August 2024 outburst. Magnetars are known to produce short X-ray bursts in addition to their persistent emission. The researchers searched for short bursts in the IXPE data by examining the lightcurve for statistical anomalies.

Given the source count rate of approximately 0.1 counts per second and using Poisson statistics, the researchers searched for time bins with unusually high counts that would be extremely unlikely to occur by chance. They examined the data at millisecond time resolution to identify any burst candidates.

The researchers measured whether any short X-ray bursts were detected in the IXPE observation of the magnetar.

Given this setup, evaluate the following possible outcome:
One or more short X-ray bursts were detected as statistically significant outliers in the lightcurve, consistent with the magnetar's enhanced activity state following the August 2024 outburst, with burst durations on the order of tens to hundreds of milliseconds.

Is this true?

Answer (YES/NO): YES